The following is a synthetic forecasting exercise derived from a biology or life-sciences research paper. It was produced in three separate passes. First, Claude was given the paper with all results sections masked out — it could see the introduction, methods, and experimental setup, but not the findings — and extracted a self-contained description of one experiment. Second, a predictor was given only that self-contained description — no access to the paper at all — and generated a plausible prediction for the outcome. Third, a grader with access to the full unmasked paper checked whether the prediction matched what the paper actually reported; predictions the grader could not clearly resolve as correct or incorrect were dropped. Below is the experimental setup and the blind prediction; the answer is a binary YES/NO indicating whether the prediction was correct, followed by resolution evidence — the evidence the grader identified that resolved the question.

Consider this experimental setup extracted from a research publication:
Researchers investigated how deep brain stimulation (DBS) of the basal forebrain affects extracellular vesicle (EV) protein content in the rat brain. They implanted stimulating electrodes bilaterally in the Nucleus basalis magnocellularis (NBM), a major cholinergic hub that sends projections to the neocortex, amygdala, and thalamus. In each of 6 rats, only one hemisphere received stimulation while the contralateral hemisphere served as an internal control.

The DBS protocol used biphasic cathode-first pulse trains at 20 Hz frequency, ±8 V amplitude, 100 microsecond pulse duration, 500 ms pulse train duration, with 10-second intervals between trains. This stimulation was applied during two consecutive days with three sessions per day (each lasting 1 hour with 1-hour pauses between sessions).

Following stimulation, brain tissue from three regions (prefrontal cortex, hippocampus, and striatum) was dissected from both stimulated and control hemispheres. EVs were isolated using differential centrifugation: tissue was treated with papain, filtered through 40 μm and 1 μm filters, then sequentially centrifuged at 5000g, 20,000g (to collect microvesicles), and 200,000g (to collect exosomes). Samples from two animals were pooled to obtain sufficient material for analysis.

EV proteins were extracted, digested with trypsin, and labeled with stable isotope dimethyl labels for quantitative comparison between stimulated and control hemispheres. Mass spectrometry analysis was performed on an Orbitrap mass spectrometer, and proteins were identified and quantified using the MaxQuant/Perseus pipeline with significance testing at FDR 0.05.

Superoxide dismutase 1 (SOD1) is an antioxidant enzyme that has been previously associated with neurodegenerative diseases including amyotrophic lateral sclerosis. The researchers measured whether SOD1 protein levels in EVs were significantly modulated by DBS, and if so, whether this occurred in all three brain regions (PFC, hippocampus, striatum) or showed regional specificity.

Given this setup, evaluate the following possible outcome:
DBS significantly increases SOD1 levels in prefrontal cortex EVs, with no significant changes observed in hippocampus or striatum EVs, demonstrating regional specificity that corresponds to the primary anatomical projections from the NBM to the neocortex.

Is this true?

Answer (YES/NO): NO